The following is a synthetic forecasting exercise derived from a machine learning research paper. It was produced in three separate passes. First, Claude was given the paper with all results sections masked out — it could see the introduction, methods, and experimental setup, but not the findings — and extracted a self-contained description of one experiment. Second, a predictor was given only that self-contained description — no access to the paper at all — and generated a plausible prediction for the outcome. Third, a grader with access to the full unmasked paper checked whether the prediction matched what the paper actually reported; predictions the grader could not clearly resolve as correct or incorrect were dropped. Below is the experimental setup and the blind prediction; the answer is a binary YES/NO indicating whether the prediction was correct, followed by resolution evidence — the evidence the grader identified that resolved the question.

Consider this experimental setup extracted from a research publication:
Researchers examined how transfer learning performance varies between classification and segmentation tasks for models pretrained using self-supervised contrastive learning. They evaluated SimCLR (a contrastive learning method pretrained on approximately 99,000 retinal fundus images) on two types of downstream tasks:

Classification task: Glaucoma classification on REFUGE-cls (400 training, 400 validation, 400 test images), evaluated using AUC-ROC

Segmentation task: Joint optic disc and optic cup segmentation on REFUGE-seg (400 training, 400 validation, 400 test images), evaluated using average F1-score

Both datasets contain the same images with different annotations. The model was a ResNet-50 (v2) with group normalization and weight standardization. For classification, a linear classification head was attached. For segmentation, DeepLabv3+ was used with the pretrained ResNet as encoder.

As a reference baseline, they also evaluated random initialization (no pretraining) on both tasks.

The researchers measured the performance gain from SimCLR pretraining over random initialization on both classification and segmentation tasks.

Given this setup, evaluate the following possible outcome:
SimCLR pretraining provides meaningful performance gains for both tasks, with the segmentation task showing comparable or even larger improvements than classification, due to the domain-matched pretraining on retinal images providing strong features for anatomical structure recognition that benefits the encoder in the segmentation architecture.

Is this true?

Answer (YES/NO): NO